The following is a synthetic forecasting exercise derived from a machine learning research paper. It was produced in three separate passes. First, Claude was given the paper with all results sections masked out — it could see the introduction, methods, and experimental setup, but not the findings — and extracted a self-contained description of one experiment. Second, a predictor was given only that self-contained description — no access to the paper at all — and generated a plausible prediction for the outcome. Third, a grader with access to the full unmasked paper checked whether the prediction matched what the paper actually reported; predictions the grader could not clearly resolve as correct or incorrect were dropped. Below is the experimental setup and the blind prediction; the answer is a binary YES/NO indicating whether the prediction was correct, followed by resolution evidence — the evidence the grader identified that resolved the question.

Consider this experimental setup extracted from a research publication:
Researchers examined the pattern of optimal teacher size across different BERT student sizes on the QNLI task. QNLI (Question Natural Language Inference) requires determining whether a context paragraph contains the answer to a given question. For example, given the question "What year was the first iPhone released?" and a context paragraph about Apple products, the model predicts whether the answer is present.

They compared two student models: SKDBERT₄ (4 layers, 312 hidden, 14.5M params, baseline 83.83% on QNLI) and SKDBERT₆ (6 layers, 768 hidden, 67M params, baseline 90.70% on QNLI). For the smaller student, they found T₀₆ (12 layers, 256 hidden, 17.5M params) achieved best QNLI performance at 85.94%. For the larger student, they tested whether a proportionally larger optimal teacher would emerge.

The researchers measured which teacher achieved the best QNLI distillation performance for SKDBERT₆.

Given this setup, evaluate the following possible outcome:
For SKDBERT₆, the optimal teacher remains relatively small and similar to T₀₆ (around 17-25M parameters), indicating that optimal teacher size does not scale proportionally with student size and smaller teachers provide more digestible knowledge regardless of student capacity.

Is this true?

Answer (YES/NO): NO